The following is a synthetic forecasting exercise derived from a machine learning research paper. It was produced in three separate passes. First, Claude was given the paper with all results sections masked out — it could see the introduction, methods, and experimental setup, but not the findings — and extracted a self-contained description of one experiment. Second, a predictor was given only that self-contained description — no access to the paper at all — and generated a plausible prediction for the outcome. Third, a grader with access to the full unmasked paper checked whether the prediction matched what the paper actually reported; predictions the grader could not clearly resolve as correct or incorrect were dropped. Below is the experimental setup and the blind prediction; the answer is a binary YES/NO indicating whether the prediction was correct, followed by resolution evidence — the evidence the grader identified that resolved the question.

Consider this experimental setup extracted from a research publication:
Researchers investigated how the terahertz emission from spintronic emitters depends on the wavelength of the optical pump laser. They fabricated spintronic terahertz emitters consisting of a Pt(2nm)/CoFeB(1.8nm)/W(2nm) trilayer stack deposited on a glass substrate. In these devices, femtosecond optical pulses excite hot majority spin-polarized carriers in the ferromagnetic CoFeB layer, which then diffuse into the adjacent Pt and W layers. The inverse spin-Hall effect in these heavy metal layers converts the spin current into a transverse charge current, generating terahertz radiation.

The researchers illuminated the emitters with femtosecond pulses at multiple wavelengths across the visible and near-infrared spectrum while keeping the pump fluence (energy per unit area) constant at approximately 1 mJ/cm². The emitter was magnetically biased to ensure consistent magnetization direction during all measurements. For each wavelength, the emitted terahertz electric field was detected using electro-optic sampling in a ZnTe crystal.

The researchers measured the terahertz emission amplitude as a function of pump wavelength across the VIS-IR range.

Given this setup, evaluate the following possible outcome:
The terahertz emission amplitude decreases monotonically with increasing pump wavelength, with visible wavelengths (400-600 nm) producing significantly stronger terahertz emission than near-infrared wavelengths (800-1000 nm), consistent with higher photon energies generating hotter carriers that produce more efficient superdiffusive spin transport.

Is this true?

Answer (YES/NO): NO